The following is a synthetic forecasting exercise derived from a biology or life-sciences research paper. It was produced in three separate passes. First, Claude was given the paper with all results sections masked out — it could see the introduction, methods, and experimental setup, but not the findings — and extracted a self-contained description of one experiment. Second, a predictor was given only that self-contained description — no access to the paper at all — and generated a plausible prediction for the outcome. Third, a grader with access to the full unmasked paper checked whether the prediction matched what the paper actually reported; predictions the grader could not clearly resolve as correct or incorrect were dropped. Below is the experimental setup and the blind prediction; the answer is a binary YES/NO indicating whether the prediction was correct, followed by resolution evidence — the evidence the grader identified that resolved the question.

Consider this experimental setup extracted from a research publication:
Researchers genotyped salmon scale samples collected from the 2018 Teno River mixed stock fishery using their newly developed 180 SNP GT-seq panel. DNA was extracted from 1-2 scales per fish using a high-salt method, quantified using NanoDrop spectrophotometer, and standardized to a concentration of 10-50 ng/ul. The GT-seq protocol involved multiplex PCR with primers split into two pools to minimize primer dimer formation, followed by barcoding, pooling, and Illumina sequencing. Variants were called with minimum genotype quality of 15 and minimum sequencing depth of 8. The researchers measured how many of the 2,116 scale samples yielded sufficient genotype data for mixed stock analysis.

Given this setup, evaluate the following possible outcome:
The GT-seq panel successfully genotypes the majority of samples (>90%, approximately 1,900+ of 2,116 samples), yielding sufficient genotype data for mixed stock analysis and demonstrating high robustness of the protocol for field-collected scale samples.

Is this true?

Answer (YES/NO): YES